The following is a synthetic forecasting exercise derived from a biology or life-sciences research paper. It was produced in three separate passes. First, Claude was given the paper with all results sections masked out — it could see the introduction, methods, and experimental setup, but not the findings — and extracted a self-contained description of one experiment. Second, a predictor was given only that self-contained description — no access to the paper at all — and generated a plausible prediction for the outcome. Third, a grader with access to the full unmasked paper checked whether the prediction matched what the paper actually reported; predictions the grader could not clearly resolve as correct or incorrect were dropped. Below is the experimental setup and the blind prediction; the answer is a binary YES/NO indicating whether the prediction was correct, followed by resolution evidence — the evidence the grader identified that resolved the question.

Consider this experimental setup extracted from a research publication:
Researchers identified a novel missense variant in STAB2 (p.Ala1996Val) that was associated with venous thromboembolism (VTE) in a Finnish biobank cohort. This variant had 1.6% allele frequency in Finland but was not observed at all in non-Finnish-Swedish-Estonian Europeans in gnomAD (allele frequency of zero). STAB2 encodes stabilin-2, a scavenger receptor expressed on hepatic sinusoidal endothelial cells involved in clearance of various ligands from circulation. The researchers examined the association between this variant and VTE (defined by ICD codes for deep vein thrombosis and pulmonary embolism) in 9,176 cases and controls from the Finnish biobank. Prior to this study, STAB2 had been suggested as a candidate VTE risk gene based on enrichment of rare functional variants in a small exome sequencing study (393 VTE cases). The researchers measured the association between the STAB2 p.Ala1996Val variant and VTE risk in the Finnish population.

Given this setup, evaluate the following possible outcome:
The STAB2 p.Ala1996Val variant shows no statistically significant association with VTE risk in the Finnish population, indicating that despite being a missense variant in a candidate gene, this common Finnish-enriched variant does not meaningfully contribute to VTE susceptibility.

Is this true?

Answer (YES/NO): NO